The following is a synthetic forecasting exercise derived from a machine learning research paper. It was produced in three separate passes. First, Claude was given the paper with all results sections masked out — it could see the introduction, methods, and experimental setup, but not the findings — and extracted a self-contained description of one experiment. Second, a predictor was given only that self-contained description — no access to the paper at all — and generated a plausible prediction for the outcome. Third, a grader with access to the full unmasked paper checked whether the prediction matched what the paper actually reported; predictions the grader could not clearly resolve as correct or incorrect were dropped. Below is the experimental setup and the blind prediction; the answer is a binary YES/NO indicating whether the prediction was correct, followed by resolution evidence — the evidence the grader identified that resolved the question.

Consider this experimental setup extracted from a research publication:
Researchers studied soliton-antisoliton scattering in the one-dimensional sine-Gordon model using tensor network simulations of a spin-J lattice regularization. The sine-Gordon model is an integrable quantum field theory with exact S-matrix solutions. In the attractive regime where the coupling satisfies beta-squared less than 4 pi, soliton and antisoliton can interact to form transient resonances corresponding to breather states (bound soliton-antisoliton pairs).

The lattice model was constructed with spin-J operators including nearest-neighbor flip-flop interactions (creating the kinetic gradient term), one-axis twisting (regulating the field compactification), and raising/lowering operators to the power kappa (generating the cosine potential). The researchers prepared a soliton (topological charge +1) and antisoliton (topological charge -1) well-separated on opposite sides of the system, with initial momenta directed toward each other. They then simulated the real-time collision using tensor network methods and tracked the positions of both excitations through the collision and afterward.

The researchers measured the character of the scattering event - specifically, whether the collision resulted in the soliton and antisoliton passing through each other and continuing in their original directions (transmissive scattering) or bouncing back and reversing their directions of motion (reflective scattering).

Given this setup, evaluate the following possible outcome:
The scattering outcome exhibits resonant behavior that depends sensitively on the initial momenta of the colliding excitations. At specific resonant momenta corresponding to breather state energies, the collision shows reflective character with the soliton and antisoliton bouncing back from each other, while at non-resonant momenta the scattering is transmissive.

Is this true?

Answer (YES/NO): NO